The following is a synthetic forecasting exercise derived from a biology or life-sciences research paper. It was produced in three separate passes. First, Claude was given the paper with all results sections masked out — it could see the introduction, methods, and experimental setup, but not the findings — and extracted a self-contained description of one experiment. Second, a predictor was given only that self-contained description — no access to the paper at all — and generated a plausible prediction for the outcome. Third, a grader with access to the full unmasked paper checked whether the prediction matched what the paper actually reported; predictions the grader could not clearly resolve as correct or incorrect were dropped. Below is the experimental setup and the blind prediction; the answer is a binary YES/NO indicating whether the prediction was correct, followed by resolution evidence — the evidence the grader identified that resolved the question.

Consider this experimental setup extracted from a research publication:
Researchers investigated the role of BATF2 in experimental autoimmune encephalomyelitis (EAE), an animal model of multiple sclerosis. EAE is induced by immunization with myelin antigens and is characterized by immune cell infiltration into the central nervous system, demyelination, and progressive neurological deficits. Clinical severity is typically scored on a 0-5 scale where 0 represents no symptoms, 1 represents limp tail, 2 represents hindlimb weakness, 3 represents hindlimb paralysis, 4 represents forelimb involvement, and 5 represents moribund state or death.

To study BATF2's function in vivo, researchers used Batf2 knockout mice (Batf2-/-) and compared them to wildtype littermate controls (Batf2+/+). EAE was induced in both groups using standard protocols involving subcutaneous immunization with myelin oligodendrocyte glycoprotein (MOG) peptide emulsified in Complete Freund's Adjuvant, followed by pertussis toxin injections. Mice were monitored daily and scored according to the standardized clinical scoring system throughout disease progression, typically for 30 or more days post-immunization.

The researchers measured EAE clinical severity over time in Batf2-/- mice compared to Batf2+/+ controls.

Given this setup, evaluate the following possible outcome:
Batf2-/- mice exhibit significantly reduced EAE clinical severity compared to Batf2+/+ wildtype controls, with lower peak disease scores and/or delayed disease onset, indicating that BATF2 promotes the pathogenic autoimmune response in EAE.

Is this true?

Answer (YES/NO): NO